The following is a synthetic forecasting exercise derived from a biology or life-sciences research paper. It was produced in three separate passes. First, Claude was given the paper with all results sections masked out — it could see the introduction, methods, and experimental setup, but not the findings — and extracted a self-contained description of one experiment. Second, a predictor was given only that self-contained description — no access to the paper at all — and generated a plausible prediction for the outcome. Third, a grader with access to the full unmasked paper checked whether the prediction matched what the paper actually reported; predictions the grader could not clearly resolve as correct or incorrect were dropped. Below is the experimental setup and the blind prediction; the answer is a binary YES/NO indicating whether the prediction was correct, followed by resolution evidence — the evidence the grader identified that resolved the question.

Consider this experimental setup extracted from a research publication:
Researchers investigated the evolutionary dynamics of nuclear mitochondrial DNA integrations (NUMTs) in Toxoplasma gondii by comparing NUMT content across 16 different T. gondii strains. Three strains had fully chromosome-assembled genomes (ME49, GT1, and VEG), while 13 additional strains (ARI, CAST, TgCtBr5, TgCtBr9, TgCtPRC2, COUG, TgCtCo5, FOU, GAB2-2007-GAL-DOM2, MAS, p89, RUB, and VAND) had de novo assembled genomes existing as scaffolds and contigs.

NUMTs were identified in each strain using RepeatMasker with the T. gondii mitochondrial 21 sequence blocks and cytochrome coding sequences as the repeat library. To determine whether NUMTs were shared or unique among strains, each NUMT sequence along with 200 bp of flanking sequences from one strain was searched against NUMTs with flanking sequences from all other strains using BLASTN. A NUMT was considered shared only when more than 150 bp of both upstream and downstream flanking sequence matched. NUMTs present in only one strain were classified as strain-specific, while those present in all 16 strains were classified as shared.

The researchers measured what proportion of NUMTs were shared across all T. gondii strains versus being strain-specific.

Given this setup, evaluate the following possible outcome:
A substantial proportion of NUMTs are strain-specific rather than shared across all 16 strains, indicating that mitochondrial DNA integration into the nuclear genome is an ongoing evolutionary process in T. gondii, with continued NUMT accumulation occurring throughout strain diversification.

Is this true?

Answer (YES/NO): NO